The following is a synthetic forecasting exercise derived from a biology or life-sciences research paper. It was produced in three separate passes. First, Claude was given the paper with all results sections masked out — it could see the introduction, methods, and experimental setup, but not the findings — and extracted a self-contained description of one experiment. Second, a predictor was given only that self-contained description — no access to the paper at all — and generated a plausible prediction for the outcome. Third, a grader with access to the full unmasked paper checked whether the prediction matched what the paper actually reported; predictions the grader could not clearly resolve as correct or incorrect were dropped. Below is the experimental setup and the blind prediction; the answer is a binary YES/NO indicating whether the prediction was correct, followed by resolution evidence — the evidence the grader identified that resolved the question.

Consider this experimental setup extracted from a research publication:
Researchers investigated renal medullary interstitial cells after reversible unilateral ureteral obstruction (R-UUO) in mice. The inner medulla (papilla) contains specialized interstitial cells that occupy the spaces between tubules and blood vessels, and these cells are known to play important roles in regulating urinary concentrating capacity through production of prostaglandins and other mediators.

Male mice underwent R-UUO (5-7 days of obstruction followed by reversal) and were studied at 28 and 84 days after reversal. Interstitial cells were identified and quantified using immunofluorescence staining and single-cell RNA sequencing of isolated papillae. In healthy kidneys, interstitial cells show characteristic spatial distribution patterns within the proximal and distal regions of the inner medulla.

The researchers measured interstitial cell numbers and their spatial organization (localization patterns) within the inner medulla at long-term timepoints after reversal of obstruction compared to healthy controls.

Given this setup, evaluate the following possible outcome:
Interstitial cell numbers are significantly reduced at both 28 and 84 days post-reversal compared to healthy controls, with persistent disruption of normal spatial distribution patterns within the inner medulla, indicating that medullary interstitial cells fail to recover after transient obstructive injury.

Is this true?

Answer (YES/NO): YES